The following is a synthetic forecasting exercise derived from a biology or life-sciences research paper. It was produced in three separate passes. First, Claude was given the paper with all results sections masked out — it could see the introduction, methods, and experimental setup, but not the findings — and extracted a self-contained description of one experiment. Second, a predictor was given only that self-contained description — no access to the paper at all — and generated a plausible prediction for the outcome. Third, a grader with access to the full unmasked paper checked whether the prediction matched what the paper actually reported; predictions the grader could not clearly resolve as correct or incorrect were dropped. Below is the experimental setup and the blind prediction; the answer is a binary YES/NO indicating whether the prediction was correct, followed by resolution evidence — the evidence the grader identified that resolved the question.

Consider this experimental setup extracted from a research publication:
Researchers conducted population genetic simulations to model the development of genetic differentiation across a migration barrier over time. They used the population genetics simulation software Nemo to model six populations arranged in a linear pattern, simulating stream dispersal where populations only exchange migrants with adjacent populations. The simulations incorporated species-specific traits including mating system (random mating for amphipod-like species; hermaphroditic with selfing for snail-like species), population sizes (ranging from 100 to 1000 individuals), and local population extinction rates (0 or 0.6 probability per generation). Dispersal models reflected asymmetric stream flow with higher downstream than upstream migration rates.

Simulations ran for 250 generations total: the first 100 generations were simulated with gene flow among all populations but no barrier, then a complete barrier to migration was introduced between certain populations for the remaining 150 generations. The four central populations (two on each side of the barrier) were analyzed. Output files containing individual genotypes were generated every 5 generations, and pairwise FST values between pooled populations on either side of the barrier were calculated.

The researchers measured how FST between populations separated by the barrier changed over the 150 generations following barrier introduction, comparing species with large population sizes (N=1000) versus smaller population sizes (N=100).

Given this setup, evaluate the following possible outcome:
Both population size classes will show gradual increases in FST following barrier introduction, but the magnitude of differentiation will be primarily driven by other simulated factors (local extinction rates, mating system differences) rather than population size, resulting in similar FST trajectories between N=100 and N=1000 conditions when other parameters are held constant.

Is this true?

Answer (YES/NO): NO